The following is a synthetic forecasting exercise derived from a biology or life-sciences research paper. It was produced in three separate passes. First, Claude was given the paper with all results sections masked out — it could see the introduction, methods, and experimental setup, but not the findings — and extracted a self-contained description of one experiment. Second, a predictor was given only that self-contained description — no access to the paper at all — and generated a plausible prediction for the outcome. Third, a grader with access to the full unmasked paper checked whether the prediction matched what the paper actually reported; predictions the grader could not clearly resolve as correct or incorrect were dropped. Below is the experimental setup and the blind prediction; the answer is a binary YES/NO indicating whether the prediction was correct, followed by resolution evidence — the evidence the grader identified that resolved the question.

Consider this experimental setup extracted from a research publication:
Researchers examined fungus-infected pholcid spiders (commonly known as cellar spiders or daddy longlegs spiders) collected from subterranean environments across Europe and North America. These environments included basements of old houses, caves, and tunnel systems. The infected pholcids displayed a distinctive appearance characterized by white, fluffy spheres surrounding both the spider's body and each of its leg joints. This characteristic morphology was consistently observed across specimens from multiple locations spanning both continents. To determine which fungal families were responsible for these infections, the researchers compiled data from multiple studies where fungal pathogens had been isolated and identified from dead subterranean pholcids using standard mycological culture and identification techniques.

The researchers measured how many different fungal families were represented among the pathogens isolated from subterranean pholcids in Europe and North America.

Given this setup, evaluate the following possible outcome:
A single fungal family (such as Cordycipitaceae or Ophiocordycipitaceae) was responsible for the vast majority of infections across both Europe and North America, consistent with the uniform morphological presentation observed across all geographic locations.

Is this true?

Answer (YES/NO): YES